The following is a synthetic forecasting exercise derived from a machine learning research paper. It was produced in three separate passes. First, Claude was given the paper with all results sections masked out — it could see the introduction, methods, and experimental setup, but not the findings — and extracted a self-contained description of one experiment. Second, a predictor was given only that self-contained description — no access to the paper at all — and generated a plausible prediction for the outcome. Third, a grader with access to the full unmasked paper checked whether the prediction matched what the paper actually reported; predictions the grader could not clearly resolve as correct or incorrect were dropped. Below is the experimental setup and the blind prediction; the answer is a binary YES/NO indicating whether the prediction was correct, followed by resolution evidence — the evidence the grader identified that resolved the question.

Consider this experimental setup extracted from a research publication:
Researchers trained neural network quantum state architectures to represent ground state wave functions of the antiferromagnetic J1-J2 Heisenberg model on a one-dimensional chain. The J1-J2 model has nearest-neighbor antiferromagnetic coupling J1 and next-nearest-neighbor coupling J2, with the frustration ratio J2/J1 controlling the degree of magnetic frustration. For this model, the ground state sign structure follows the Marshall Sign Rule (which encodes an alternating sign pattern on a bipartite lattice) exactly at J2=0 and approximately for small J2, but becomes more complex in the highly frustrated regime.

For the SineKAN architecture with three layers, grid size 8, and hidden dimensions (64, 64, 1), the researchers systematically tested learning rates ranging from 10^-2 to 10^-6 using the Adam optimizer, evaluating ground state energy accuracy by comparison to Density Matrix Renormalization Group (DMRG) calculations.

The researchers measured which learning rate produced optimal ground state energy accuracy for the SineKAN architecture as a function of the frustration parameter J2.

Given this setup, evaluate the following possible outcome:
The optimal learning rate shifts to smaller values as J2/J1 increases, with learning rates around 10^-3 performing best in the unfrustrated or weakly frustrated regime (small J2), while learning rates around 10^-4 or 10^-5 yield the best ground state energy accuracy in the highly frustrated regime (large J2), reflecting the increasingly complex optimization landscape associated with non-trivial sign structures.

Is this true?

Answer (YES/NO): YES